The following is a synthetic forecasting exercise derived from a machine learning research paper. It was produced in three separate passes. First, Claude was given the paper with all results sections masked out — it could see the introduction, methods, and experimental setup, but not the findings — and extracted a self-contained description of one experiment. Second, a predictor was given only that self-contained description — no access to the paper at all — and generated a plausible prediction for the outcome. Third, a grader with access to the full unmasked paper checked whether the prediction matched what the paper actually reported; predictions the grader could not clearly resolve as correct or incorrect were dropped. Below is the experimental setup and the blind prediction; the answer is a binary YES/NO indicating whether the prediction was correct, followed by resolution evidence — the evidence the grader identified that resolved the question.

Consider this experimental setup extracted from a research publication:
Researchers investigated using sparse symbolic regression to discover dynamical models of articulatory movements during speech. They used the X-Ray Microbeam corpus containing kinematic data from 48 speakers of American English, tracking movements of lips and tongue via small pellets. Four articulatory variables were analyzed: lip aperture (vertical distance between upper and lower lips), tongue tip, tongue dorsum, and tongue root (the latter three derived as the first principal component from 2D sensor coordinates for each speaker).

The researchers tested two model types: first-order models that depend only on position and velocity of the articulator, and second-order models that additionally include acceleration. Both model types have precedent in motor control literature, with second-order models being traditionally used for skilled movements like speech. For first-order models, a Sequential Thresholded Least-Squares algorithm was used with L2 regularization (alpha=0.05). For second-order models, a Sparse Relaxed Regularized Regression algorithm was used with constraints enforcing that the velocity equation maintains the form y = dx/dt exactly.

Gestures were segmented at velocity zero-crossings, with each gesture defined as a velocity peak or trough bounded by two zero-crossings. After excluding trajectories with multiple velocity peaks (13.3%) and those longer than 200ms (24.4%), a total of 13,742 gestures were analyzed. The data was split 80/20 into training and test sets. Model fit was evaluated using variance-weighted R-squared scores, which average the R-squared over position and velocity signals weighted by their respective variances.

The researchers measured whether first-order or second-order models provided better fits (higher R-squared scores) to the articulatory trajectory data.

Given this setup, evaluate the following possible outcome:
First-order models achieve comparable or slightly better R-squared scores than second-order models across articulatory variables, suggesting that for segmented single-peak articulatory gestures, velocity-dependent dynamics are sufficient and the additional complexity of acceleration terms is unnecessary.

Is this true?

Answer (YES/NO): NO